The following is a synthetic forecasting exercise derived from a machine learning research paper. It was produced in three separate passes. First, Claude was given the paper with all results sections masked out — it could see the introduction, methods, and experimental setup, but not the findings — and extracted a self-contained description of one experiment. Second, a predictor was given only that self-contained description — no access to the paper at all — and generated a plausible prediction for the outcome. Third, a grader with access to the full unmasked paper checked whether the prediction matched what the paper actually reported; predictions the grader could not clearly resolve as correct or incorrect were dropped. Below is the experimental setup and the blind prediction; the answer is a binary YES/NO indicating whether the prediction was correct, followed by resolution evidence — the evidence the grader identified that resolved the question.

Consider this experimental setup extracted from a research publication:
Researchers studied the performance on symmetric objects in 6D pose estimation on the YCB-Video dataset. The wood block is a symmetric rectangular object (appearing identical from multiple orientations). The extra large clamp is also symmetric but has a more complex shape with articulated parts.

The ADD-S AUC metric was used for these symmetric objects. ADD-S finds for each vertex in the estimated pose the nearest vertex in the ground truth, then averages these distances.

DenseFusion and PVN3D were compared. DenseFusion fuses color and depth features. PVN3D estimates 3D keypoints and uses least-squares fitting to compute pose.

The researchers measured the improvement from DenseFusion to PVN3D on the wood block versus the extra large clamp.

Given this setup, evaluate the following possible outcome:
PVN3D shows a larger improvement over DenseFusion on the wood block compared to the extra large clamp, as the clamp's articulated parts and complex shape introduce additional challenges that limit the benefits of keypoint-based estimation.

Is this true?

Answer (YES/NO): NO